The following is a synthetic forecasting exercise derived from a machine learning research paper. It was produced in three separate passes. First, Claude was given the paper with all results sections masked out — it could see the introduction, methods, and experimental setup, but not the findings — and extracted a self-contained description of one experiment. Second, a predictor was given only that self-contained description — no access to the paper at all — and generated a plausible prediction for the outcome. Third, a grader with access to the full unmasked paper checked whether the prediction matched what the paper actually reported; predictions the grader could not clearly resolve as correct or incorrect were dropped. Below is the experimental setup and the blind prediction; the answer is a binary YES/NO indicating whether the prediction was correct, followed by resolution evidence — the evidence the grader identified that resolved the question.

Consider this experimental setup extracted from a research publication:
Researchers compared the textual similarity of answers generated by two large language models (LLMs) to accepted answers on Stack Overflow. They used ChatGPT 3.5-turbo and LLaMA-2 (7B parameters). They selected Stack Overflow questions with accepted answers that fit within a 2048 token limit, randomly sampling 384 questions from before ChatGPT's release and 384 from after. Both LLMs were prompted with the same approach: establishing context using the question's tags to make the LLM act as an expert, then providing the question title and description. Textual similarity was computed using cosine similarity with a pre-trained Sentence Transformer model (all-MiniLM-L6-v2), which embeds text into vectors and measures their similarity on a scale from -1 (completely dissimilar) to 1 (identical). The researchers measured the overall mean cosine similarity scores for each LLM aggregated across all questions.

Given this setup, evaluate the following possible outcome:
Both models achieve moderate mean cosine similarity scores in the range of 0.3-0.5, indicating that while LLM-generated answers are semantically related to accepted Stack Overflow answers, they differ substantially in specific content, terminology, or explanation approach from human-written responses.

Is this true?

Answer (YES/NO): NO